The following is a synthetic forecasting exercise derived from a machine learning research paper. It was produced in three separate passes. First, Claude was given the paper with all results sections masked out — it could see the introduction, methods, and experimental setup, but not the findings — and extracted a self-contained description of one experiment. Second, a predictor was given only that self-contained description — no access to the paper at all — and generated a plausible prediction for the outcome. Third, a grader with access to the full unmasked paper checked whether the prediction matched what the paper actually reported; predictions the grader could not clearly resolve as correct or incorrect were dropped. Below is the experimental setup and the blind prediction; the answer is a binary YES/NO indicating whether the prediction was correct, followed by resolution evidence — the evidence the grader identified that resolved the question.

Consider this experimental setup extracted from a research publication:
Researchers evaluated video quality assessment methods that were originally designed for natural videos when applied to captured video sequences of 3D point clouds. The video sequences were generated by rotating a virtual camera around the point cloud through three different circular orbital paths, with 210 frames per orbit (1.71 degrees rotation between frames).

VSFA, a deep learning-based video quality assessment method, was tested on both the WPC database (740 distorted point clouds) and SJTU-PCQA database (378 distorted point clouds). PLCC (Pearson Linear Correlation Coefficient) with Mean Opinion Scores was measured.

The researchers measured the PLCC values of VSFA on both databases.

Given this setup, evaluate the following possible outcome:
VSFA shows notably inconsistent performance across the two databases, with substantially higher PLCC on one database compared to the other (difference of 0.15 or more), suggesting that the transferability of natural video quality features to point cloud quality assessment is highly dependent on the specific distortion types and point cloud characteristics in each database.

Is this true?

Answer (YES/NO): YES